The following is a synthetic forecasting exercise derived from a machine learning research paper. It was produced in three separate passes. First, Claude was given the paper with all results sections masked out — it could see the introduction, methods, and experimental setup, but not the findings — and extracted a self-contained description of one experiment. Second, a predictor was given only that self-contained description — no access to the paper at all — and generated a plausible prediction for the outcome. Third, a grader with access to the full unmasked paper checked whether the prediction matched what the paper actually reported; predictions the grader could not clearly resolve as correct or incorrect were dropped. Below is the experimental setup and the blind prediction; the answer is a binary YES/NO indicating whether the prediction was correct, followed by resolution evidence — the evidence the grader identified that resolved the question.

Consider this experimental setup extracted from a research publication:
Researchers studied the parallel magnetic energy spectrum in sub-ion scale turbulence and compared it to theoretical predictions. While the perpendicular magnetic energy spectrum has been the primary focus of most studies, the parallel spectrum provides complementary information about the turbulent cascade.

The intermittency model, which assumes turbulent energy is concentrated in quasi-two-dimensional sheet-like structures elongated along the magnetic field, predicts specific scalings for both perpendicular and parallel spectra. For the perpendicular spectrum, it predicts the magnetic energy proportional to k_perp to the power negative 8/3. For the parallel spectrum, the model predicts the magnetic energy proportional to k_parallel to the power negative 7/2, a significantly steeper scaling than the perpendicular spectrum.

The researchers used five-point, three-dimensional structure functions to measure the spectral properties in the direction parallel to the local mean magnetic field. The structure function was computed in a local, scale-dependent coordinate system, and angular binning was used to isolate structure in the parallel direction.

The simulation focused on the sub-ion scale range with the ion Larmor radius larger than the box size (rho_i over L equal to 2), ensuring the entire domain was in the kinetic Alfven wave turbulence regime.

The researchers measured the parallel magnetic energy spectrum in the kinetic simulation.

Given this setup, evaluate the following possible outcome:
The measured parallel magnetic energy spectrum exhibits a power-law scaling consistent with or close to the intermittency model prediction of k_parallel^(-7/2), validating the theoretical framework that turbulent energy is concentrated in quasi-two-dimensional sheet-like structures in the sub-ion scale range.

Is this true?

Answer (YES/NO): YES